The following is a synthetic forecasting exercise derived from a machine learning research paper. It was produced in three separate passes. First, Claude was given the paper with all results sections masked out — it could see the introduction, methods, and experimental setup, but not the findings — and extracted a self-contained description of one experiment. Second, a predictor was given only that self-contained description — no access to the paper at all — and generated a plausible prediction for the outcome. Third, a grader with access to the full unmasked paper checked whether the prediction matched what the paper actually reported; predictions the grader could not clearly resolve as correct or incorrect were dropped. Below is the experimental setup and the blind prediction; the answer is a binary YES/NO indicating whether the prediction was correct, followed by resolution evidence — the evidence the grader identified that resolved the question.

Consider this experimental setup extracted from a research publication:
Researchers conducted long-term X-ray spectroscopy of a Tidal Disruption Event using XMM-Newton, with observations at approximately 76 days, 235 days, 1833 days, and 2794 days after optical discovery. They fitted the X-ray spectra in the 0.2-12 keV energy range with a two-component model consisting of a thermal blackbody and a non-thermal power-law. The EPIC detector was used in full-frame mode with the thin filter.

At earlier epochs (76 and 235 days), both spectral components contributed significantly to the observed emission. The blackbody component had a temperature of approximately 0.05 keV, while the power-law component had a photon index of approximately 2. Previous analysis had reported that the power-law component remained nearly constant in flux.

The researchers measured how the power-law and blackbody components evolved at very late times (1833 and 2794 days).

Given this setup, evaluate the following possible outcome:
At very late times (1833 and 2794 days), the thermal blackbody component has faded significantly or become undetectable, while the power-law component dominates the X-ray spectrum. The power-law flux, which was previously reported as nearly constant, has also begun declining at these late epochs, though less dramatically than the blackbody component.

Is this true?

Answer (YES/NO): NO